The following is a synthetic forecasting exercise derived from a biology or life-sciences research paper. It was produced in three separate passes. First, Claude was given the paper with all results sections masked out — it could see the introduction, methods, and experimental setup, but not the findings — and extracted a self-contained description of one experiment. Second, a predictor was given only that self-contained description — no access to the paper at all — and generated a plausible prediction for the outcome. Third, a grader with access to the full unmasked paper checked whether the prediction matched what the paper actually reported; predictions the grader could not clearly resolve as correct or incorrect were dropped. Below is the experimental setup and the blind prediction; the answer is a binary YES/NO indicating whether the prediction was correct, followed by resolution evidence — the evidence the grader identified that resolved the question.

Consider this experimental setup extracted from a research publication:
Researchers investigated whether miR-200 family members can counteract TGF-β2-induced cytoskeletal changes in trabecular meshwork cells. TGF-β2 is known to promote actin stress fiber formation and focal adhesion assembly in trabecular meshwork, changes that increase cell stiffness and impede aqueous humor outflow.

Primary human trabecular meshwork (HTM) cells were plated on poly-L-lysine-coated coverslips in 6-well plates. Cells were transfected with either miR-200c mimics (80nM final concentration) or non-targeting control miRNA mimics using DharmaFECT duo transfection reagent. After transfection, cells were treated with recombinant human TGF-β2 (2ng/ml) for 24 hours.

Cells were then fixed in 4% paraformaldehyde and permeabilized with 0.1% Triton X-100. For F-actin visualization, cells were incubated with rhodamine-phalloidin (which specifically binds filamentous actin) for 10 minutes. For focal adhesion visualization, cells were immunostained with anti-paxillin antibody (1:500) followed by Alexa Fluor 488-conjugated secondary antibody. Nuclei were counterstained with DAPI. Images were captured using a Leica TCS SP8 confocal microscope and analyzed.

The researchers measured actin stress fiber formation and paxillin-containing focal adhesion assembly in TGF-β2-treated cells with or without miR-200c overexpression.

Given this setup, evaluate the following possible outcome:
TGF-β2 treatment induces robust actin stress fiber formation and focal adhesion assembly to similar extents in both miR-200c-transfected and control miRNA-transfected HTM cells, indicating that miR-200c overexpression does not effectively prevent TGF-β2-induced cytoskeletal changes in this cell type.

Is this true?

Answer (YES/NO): NO